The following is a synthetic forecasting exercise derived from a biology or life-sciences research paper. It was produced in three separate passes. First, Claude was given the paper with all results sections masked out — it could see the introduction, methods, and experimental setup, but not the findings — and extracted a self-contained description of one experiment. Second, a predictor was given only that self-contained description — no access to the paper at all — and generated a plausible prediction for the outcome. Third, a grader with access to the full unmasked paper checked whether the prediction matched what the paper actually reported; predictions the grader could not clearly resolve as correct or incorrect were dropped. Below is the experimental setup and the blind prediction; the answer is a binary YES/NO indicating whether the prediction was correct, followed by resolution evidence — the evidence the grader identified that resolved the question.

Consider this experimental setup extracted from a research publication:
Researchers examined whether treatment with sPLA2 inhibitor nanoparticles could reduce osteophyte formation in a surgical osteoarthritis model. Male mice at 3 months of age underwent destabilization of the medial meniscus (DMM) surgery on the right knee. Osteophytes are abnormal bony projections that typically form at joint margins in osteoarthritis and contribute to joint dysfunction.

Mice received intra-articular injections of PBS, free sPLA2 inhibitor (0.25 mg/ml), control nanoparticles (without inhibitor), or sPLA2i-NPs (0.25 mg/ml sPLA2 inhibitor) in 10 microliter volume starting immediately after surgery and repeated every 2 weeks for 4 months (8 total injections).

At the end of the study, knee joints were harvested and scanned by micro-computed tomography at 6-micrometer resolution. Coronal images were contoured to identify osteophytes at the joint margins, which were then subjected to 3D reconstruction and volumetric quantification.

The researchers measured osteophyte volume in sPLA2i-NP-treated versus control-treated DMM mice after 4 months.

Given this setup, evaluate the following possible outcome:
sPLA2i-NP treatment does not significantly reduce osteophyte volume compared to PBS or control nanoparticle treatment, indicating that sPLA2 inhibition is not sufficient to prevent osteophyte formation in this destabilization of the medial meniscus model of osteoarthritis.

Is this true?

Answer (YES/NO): NO